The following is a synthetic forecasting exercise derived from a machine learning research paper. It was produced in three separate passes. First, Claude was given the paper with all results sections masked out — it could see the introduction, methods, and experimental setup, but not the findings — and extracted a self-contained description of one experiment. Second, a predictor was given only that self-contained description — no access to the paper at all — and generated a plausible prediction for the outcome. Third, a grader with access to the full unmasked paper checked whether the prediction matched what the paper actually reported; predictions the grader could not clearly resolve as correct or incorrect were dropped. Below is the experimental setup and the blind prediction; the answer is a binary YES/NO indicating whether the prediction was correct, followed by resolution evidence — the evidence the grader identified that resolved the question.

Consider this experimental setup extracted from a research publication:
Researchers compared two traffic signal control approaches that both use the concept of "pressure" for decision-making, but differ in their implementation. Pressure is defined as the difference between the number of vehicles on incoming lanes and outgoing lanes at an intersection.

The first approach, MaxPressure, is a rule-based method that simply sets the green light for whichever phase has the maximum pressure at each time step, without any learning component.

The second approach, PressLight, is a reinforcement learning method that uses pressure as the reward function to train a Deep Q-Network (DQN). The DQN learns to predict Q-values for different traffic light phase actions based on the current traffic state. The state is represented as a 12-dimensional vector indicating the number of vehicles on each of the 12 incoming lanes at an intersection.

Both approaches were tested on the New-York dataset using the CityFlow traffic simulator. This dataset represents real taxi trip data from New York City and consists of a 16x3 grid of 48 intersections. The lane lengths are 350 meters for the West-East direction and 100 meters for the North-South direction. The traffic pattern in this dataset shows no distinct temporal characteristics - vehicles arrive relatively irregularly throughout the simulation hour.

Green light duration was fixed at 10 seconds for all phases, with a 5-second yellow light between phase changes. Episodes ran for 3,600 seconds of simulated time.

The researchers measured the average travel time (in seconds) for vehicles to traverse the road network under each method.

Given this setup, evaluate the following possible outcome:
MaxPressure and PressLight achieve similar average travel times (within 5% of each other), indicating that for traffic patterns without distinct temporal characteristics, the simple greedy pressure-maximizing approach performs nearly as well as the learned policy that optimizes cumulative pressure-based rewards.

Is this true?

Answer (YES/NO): NO